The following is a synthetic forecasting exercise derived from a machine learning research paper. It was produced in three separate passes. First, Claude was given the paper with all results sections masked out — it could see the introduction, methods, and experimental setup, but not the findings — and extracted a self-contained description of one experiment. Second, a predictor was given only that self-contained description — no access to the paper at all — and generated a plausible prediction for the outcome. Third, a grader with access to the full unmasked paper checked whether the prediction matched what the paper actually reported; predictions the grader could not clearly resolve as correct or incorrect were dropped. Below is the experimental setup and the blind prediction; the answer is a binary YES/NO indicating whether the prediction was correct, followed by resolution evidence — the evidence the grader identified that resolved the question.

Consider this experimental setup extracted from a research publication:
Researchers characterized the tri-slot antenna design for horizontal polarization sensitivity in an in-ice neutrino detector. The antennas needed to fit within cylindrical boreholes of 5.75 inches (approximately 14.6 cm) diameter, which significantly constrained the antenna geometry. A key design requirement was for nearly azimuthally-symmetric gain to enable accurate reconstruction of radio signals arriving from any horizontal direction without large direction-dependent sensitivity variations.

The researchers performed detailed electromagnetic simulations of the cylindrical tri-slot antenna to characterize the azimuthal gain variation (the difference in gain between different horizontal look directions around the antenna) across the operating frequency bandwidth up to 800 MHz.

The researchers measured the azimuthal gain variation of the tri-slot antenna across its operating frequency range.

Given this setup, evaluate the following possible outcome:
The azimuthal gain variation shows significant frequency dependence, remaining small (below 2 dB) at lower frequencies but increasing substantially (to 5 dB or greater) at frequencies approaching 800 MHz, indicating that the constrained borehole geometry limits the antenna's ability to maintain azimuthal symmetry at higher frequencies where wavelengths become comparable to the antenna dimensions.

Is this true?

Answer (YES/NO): NO